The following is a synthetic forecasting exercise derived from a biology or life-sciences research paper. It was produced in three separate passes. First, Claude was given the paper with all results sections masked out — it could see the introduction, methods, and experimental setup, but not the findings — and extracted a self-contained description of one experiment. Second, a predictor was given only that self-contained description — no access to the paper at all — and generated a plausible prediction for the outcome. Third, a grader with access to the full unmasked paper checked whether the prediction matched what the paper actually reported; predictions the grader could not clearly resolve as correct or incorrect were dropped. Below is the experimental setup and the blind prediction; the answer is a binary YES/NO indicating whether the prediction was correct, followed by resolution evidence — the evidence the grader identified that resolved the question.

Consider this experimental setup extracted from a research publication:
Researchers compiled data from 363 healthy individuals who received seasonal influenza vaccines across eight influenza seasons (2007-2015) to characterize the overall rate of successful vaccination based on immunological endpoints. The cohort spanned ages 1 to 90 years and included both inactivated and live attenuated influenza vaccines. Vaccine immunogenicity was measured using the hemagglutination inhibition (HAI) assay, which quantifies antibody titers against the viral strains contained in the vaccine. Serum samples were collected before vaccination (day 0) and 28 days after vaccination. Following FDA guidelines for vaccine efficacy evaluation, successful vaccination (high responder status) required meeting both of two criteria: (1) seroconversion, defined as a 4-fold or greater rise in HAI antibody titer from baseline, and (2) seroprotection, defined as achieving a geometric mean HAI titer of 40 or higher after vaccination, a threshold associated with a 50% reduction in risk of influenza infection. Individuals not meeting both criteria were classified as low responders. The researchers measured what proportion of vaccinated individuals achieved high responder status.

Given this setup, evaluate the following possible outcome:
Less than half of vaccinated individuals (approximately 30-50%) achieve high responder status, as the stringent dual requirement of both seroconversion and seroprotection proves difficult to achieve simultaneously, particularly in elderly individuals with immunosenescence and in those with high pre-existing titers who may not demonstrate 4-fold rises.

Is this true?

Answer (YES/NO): YES